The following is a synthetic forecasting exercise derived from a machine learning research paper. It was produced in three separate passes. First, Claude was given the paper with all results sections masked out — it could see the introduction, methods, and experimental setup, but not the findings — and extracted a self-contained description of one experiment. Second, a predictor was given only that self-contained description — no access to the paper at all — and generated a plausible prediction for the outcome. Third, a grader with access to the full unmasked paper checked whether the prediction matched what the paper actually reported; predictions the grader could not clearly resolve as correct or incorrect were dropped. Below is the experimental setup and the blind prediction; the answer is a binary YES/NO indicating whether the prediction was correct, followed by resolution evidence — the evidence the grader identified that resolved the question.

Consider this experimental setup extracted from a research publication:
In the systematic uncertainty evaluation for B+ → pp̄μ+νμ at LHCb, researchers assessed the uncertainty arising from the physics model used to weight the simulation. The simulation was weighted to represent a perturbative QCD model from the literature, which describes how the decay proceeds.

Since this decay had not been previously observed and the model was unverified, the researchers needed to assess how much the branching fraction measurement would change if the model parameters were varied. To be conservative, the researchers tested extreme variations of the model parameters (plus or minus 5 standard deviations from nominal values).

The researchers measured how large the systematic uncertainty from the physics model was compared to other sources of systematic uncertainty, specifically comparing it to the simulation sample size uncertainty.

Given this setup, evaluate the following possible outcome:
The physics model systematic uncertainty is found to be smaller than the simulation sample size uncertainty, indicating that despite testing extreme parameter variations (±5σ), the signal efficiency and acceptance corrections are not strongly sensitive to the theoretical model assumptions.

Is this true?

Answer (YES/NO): YES